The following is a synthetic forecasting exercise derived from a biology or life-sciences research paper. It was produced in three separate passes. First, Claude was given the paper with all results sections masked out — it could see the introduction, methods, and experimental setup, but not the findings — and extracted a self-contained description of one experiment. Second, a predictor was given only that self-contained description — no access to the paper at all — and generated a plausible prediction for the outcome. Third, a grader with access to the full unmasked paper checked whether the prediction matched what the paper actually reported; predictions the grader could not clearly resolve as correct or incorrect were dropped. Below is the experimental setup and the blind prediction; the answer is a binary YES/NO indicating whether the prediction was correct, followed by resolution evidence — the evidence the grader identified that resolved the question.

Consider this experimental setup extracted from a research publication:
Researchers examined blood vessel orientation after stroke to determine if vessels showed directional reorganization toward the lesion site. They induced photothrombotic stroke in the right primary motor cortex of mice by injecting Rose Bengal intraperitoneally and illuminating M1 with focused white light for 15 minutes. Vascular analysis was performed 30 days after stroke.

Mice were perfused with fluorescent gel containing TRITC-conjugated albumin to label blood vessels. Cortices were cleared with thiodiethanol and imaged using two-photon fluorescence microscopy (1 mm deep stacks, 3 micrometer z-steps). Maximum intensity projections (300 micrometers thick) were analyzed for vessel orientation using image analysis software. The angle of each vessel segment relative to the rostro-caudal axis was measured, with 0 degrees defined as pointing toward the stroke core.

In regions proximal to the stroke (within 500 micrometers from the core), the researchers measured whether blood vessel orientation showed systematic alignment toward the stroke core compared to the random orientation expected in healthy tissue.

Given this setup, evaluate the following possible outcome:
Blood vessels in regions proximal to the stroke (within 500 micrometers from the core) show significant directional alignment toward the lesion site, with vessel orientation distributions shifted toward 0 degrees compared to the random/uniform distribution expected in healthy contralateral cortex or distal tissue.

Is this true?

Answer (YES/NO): YES